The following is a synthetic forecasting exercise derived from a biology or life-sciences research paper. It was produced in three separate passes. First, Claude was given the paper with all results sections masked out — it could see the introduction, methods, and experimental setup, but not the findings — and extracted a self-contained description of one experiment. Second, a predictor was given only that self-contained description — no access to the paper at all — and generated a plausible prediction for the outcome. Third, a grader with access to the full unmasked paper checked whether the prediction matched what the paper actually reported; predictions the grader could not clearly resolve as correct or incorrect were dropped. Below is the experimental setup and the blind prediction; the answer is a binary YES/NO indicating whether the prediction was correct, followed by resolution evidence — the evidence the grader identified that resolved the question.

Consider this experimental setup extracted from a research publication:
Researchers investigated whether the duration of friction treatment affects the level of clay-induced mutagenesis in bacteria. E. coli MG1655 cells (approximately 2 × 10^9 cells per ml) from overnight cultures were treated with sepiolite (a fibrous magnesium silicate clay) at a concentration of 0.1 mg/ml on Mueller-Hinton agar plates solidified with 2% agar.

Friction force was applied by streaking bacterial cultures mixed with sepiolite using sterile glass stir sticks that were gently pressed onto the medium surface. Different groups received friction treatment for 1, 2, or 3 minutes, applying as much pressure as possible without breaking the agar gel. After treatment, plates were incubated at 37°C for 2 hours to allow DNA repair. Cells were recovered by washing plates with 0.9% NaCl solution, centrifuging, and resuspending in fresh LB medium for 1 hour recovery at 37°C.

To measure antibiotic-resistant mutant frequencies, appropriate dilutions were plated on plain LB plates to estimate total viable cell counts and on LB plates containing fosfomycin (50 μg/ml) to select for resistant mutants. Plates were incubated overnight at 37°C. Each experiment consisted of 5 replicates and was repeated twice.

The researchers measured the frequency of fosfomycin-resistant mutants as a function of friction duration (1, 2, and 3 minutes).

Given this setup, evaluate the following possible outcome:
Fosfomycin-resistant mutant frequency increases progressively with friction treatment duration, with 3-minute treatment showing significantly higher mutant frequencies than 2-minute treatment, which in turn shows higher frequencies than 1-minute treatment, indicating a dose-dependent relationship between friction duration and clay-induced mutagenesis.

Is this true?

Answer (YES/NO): NO